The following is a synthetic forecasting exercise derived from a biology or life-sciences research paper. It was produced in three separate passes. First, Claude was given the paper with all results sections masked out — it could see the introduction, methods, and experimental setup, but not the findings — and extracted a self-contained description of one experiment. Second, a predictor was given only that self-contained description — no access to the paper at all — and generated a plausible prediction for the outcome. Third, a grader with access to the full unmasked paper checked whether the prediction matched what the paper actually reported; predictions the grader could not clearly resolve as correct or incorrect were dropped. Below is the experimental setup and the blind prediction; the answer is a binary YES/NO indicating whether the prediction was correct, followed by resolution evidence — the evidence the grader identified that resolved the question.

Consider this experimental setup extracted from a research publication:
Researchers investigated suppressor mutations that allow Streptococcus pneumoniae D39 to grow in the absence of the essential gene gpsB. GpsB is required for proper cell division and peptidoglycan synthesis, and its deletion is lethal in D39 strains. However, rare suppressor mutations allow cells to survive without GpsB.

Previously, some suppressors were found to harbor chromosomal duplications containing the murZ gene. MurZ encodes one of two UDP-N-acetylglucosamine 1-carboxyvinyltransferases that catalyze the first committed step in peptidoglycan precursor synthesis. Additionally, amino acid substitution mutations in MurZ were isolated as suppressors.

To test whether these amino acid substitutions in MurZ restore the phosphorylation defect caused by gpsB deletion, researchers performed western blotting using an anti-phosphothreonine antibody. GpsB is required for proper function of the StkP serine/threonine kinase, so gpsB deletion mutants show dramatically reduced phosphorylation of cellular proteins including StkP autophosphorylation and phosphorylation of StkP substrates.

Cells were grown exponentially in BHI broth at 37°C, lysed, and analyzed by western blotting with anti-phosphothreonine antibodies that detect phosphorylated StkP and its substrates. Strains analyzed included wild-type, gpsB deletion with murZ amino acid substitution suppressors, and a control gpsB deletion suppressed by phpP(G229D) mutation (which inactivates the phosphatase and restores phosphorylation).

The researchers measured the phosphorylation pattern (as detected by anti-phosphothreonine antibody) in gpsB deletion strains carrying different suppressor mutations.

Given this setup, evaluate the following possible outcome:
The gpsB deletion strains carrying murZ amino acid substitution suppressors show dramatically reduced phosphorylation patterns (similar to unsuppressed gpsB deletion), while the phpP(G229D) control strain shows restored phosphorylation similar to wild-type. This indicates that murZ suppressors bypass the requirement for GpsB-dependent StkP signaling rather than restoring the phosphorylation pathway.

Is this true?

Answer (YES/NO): YES